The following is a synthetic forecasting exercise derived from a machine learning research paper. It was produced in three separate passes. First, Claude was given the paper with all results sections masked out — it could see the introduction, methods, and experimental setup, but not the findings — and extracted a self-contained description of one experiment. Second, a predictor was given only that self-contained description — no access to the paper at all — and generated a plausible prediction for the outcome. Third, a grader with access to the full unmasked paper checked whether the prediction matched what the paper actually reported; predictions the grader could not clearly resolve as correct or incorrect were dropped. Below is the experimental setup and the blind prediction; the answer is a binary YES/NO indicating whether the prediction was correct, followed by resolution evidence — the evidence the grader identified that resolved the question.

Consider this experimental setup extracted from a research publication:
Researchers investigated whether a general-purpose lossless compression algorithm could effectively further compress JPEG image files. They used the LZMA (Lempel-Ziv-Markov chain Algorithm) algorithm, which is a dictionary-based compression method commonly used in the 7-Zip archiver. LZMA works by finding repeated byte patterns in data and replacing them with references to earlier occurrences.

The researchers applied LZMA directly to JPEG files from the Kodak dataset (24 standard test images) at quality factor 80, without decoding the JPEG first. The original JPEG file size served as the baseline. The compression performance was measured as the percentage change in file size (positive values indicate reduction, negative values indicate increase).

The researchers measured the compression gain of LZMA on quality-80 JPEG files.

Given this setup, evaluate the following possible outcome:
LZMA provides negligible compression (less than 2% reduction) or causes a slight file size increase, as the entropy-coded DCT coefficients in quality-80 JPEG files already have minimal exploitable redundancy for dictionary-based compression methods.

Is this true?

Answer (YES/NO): YES